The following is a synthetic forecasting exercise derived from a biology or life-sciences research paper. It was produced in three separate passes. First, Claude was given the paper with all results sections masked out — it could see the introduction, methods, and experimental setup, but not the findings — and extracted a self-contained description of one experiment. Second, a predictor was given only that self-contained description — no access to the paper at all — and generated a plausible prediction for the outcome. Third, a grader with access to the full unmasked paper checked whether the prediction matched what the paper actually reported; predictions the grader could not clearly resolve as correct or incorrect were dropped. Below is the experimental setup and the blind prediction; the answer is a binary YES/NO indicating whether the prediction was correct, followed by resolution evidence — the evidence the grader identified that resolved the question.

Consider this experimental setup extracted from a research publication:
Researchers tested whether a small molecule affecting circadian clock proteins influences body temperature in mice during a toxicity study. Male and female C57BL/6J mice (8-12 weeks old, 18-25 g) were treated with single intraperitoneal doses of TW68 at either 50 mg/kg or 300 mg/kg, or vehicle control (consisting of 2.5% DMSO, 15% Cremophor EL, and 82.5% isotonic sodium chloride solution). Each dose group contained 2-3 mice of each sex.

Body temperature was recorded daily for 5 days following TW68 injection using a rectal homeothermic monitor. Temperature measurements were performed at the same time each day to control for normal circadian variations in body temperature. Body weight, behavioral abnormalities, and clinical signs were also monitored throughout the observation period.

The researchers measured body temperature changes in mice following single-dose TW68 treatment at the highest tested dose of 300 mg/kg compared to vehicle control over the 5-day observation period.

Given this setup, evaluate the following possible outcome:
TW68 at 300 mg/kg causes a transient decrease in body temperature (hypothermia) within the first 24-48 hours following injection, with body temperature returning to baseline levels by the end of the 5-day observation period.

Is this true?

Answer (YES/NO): NO